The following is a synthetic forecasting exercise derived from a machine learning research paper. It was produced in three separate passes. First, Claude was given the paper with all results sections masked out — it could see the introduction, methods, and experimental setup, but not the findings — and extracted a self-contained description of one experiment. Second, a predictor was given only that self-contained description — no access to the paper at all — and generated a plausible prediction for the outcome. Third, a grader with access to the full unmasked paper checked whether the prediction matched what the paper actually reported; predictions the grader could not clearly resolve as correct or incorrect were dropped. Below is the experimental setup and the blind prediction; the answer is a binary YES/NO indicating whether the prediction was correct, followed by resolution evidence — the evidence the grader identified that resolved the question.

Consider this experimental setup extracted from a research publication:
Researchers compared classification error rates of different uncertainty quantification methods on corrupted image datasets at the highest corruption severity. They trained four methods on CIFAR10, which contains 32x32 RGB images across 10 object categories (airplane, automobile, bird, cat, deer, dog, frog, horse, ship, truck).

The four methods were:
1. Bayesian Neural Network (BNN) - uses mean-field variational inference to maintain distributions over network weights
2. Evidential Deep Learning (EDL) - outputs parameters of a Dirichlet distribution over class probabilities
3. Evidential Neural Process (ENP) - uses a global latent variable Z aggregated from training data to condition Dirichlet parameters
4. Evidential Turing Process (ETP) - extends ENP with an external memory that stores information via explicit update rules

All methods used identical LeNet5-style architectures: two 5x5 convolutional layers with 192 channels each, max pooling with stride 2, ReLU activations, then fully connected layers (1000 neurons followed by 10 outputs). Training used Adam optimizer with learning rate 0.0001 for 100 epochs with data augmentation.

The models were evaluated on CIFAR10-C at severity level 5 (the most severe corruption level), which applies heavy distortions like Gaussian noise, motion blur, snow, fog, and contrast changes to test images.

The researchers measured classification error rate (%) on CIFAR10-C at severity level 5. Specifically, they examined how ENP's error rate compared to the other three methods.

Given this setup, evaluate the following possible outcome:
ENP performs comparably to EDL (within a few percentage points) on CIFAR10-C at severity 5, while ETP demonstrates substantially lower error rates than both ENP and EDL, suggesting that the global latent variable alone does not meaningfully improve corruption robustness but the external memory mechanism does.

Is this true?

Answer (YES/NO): NO